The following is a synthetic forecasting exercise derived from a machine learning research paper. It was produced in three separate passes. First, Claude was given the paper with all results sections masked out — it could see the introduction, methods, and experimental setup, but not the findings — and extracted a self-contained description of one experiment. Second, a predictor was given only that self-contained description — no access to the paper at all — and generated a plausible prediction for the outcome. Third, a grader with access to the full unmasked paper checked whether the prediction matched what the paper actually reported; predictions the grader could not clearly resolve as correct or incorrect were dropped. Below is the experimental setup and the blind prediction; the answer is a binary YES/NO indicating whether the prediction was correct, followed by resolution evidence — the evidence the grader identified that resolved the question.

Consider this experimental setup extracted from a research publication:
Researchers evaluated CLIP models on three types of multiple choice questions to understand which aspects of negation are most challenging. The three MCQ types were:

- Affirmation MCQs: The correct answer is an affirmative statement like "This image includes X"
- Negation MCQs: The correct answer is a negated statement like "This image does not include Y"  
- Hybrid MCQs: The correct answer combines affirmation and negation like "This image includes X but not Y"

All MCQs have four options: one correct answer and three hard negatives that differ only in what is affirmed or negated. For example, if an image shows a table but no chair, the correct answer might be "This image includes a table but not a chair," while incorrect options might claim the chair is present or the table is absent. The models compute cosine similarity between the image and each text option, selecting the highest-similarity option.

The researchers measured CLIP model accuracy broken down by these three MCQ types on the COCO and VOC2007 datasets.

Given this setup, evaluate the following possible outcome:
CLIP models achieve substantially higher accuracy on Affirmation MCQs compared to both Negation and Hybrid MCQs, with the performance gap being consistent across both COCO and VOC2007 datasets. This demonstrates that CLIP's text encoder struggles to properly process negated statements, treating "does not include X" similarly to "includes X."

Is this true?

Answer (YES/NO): NO